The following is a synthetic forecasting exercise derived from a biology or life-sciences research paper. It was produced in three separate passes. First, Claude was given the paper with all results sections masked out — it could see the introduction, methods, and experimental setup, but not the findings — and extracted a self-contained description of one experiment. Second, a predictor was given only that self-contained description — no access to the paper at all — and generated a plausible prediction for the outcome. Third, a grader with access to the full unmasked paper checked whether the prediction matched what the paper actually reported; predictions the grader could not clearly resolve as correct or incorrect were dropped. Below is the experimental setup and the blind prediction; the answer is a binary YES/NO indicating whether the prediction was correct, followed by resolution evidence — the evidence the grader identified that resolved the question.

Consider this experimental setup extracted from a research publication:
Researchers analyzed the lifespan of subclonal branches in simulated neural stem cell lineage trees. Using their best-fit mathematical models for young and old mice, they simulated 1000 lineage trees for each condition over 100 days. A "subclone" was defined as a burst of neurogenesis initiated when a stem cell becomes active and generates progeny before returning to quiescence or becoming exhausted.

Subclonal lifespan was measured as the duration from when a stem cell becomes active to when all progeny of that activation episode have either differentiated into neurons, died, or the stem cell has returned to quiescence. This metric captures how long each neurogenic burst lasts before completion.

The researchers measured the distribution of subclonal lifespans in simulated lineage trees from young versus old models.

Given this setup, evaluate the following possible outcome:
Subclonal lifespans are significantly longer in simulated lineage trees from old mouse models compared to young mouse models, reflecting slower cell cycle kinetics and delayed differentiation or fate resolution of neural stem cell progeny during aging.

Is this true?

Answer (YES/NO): NO